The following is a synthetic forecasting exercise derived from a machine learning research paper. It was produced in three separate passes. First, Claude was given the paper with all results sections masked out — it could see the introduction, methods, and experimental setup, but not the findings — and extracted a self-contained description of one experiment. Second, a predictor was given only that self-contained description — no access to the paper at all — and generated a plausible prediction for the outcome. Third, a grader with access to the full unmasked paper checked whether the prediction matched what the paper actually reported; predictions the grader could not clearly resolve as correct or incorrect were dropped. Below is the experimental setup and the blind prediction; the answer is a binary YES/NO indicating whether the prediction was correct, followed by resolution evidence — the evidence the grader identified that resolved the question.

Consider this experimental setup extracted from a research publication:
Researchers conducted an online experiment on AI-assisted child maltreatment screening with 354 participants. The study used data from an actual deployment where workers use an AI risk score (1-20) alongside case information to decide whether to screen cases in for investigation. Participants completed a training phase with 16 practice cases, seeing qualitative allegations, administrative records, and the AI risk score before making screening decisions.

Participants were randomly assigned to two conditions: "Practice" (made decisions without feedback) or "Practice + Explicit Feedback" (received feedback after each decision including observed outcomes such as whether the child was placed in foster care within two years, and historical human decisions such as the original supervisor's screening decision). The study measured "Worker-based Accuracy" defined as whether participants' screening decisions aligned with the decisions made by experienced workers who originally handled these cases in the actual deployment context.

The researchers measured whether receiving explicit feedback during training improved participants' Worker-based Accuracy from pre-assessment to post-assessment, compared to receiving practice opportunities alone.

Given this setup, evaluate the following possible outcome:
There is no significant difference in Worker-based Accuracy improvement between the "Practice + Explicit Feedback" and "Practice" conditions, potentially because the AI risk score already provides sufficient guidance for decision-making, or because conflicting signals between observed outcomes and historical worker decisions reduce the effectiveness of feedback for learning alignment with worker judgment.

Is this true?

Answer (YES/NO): YES